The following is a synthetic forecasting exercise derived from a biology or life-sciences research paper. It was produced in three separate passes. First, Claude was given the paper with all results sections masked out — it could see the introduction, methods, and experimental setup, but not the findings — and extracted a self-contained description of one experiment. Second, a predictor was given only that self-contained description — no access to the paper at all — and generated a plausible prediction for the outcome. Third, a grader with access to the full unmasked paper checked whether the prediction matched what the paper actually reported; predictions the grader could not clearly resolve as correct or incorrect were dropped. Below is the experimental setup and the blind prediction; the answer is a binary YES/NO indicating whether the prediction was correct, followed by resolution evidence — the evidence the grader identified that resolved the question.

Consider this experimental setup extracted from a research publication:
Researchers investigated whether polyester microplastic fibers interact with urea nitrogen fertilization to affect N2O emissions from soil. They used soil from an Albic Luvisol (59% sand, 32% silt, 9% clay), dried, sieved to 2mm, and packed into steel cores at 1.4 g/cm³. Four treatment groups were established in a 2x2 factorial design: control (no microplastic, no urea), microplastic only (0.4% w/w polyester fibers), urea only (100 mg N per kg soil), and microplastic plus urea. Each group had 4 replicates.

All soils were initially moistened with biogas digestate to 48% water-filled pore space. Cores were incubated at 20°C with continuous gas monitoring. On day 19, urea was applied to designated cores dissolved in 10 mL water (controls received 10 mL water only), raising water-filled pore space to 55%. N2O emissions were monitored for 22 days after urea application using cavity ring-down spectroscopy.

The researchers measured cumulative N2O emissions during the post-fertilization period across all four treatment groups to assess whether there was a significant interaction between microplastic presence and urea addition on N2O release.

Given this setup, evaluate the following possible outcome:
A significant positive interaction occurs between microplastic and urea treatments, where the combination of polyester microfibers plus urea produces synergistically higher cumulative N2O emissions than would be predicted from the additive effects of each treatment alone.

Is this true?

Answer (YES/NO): NO